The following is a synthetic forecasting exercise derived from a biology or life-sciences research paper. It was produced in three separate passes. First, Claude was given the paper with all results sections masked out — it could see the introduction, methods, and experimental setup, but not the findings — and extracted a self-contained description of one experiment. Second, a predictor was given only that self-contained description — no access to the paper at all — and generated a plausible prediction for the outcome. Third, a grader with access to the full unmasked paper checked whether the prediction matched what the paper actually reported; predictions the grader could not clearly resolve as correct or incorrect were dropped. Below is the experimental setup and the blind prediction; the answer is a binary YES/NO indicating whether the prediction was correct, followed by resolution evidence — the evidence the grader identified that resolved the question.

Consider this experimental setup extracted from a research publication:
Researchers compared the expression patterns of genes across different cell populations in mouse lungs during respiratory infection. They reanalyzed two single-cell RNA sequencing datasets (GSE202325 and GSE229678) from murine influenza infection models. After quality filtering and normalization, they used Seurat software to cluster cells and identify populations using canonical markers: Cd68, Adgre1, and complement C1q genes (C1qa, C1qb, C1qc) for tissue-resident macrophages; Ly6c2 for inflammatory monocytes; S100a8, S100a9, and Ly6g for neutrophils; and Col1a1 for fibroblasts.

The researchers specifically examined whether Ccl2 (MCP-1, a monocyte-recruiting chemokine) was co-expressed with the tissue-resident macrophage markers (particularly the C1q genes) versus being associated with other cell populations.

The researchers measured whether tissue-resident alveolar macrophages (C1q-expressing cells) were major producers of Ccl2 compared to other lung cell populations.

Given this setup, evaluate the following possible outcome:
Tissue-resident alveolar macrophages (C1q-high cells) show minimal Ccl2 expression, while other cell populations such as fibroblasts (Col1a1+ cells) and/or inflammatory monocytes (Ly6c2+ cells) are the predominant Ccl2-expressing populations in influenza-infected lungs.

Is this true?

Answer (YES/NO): NO